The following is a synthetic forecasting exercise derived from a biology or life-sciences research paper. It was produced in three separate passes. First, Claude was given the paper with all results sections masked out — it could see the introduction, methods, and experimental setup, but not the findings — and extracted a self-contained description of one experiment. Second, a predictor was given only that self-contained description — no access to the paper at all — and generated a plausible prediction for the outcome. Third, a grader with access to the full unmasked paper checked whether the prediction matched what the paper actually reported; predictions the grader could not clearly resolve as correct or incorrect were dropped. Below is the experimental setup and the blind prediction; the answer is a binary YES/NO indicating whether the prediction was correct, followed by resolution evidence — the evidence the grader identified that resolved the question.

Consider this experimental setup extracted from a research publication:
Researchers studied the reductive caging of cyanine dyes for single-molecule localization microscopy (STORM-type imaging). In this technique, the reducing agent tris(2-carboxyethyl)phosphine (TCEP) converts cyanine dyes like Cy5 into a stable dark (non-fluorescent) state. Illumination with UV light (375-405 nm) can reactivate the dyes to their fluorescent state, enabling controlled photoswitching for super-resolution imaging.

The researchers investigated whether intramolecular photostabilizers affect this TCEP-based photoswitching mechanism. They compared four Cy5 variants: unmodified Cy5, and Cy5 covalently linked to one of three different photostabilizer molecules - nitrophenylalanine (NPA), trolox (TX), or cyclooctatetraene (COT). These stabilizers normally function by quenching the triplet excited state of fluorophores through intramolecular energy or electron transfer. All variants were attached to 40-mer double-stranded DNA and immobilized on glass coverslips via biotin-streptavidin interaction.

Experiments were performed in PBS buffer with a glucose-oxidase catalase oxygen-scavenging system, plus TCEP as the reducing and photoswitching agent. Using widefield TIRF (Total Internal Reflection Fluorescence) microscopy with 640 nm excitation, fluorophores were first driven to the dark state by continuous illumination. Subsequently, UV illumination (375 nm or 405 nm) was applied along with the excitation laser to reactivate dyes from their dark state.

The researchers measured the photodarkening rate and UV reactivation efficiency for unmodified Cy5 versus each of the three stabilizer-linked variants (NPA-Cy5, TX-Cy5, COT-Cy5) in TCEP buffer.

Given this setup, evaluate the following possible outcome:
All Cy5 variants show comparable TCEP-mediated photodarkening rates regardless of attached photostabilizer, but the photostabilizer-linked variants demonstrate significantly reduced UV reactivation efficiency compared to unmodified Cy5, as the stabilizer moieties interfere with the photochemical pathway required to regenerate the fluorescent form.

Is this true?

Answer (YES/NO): NO